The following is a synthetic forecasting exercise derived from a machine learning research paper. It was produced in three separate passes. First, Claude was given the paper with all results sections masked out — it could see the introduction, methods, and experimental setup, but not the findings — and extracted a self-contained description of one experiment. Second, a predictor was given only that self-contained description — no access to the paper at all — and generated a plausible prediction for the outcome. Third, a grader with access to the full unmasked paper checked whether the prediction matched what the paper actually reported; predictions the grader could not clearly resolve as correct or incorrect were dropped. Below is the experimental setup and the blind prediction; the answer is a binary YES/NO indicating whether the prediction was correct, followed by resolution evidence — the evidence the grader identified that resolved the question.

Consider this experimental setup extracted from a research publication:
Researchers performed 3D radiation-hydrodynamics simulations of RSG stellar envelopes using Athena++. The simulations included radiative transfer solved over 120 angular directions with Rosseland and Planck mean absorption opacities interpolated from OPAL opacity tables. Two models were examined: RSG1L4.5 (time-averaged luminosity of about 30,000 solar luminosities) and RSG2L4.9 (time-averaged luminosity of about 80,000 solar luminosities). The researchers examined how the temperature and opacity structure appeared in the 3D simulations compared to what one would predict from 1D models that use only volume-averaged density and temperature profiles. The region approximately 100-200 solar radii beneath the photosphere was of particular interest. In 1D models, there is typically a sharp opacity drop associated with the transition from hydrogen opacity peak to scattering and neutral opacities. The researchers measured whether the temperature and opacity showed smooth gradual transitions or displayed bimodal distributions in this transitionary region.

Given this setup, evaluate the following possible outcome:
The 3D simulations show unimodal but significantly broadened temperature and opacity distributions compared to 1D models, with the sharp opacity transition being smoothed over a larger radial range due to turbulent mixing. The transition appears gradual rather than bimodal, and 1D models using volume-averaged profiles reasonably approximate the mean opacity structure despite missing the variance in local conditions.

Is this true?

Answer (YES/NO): NO